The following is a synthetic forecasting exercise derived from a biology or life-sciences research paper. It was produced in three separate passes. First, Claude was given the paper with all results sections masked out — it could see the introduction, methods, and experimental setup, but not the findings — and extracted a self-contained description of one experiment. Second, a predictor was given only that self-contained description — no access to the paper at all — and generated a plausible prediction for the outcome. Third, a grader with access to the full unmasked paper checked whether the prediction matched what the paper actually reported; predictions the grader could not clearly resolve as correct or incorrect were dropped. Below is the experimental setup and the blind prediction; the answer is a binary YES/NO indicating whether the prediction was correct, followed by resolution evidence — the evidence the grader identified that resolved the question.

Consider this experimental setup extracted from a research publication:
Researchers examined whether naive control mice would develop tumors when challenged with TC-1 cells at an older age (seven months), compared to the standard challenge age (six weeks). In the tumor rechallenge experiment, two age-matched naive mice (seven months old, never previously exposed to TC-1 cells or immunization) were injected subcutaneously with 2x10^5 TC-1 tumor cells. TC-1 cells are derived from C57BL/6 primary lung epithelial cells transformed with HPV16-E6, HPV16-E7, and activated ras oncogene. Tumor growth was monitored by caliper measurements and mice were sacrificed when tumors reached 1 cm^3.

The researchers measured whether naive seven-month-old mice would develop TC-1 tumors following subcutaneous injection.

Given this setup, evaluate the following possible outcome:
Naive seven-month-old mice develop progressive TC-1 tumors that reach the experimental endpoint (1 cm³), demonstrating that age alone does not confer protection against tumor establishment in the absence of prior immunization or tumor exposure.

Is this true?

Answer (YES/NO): YES